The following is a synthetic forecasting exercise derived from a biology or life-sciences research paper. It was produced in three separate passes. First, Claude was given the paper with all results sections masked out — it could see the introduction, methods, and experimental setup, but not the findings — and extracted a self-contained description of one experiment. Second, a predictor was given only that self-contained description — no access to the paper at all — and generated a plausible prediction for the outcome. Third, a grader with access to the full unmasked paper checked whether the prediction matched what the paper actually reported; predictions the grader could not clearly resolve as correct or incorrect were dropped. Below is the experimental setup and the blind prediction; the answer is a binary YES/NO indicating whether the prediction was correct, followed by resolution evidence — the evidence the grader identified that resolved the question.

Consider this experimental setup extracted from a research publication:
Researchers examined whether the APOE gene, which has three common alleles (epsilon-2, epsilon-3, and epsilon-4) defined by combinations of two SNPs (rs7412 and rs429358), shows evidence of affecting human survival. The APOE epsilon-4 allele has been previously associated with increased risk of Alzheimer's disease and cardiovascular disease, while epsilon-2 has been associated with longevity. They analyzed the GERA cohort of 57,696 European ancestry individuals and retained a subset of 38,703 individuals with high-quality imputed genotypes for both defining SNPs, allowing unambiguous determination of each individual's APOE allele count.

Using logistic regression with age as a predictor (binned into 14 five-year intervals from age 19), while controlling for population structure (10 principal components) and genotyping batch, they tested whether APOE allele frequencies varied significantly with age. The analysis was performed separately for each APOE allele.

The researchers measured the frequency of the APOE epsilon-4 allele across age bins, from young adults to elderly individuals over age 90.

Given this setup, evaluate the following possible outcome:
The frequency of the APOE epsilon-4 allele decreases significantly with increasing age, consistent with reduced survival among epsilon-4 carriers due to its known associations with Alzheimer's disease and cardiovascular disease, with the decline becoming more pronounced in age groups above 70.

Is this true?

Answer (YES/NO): YES